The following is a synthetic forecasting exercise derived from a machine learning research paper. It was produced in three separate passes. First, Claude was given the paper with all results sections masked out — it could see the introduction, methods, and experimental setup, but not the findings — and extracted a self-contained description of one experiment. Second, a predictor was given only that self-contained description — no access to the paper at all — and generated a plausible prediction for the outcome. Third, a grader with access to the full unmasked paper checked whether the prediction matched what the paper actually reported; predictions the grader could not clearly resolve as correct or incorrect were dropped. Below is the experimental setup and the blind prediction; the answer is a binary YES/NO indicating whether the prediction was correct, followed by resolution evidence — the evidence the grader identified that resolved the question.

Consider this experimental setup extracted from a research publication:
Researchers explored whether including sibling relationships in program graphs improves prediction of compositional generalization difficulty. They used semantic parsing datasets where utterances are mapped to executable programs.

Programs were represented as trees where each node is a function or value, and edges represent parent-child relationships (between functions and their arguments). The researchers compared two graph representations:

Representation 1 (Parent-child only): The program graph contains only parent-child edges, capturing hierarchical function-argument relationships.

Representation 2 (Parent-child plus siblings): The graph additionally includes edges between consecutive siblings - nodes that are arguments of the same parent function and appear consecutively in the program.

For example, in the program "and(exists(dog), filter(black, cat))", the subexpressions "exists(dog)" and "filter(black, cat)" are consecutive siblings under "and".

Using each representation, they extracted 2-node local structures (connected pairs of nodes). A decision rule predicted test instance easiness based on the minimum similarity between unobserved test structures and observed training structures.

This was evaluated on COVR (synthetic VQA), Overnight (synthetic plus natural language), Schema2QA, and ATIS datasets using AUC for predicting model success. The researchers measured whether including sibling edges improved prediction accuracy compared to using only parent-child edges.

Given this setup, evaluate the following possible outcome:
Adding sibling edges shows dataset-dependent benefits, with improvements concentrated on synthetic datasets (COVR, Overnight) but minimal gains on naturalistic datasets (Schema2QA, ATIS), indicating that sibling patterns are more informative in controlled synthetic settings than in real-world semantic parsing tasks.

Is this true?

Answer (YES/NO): NO